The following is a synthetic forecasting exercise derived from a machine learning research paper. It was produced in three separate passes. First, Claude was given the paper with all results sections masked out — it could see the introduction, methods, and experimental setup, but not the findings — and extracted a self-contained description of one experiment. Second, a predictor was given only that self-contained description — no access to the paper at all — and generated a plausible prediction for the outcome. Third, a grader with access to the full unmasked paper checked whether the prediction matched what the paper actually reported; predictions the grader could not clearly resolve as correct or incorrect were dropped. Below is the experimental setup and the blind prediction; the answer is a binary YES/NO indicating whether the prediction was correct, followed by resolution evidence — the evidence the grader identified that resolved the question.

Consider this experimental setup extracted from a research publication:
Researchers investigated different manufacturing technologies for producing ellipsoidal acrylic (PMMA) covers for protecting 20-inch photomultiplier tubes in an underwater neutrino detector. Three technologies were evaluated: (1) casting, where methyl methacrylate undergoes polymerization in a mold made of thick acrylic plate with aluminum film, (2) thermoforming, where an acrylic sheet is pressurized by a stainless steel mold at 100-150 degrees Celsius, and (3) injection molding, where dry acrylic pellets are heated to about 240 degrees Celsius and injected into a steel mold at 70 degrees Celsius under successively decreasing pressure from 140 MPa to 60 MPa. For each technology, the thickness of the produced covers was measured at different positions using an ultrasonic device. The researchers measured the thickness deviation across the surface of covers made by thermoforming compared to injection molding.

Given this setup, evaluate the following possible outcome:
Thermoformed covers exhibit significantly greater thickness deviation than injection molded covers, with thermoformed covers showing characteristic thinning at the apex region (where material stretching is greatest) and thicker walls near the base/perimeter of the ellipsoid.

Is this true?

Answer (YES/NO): NO